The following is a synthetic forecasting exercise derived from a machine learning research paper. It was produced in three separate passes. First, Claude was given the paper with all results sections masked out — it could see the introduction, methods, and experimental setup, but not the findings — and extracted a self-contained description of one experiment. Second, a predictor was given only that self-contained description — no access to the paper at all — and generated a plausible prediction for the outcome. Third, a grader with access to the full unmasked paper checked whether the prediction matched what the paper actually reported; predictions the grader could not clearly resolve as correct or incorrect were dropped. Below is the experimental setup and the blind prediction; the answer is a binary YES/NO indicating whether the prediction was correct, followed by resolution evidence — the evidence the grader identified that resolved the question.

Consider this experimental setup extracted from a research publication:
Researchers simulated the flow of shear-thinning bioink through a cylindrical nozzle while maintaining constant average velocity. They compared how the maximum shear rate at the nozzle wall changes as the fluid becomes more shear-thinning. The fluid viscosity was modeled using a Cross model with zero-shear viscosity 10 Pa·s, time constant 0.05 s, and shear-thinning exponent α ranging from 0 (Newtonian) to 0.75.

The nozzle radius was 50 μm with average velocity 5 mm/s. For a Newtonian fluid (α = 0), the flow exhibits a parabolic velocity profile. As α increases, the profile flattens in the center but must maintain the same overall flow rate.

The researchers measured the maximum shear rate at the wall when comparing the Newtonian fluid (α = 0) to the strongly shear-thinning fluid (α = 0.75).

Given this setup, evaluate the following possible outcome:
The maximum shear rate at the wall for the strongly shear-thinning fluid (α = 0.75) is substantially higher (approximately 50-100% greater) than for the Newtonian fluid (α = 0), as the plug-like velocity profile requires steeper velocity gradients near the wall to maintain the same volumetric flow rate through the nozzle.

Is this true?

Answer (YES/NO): YES